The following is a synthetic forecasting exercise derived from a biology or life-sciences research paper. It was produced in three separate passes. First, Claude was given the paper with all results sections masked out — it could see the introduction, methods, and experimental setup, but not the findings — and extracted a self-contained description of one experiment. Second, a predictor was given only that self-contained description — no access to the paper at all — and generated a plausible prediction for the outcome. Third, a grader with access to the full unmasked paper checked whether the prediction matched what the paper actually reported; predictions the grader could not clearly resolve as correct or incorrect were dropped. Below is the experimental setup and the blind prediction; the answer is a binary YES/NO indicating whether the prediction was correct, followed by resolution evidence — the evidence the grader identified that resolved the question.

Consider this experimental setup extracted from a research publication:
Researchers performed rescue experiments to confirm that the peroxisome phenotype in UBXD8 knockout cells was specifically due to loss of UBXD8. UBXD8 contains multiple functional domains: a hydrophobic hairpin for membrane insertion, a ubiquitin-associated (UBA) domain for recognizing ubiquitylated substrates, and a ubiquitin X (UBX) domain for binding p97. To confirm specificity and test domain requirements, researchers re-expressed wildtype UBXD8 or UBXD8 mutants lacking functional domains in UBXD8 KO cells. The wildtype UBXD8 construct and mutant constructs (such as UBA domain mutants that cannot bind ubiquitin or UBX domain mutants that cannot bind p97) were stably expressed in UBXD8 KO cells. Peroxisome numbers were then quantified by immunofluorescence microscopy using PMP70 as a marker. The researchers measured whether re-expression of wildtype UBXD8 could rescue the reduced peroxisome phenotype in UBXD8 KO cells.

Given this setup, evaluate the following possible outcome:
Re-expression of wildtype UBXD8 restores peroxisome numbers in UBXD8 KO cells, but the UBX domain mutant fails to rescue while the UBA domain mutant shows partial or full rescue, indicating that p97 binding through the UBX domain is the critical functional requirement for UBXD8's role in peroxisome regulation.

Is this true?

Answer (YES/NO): NO